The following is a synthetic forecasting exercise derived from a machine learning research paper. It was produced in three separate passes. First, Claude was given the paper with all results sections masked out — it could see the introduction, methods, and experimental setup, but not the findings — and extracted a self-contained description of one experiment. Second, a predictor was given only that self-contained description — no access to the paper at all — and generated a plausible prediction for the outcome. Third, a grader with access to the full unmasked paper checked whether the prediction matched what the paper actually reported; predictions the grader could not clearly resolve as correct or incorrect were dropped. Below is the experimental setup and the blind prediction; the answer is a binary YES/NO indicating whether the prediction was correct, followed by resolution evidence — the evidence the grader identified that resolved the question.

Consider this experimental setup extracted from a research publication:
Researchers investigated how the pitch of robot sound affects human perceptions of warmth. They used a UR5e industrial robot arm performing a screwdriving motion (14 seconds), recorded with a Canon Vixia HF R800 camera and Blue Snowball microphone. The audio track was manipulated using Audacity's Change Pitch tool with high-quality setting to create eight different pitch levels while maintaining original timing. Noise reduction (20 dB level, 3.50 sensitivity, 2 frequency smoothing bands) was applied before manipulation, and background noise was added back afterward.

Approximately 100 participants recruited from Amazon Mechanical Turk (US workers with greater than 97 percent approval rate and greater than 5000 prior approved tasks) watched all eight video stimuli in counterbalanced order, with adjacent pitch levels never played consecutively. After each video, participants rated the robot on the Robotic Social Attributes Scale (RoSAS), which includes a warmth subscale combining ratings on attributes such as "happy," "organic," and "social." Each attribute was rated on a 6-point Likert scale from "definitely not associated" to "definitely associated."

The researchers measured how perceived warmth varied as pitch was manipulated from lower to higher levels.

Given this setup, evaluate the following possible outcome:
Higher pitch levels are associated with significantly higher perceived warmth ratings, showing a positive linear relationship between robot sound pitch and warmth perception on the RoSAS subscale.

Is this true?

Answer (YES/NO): NO